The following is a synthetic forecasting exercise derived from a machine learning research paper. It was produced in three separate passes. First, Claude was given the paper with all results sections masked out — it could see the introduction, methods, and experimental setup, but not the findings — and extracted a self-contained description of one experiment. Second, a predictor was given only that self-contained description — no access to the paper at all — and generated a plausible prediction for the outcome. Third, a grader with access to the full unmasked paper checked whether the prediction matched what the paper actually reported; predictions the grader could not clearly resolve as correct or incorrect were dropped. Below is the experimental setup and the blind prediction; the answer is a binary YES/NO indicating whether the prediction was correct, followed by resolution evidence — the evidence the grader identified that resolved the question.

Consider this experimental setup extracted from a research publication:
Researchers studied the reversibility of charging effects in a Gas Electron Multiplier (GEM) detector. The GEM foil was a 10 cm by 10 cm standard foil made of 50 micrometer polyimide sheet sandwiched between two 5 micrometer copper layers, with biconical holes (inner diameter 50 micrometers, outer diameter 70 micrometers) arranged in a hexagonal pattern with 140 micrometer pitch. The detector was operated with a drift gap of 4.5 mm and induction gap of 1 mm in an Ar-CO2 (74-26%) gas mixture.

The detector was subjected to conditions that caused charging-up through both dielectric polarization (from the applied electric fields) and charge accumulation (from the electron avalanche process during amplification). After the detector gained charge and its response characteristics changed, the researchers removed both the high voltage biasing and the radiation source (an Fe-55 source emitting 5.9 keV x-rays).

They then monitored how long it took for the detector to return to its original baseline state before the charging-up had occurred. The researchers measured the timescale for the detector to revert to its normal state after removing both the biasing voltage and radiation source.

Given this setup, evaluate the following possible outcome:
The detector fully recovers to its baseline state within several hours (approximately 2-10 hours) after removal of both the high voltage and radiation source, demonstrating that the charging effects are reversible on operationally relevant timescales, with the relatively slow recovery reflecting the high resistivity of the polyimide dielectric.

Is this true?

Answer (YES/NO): YES